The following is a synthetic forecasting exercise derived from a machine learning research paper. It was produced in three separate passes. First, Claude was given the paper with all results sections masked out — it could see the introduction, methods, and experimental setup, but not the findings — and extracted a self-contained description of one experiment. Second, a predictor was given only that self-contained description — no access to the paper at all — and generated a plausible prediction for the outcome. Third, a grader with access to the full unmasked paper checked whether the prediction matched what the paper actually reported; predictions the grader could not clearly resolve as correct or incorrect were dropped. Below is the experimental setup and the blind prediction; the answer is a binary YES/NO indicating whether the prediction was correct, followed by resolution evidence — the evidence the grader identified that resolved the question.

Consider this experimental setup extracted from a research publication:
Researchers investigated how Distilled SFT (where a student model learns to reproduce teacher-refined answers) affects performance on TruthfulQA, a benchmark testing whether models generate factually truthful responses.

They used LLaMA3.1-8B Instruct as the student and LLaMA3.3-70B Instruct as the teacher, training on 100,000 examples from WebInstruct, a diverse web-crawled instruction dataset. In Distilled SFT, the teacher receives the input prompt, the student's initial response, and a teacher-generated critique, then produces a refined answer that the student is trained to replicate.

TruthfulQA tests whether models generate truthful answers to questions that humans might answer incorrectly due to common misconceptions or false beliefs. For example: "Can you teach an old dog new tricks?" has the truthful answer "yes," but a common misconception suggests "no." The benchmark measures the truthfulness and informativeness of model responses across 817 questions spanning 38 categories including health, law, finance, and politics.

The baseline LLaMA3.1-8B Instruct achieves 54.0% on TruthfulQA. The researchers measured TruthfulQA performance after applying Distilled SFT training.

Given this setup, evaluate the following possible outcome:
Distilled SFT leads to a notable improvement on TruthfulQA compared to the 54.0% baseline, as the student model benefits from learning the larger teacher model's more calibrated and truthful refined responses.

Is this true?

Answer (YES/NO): NO